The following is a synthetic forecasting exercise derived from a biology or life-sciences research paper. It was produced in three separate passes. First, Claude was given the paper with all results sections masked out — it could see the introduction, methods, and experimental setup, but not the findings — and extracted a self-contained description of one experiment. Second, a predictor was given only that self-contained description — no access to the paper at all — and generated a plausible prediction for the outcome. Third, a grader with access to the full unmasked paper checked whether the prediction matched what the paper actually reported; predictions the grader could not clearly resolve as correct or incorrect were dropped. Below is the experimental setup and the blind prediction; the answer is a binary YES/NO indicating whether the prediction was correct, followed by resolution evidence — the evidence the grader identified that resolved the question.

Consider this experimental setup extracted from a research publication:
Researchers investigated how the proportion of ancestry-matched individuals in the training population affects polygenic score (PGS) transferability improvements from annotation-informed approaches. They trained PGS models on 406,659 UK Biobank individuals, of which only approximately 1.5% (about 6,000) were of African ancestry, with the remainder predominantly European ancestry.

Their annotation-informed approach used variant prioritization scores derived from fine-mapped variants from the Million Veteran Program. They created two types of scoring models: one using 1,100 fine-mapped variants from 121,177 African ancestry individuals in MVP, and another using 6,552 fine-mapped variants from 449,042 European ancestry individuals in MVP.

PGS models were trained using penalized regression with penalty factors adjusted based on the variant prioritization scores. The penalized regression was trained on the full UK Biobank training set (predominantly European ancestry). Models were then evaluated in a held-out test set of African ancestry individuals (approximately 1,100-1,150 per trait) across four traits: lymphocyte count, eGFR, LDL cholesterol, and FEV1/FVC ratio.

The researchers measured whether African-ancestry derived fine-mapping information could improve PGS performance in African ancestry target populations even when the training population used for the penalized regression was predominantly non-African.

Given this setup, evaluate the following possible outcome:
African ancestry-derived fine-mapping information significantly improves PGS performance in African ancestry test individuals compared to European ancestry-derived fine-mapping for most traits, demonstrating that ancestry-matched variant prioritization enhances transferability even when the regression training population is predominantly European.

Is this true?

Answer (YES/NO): YES